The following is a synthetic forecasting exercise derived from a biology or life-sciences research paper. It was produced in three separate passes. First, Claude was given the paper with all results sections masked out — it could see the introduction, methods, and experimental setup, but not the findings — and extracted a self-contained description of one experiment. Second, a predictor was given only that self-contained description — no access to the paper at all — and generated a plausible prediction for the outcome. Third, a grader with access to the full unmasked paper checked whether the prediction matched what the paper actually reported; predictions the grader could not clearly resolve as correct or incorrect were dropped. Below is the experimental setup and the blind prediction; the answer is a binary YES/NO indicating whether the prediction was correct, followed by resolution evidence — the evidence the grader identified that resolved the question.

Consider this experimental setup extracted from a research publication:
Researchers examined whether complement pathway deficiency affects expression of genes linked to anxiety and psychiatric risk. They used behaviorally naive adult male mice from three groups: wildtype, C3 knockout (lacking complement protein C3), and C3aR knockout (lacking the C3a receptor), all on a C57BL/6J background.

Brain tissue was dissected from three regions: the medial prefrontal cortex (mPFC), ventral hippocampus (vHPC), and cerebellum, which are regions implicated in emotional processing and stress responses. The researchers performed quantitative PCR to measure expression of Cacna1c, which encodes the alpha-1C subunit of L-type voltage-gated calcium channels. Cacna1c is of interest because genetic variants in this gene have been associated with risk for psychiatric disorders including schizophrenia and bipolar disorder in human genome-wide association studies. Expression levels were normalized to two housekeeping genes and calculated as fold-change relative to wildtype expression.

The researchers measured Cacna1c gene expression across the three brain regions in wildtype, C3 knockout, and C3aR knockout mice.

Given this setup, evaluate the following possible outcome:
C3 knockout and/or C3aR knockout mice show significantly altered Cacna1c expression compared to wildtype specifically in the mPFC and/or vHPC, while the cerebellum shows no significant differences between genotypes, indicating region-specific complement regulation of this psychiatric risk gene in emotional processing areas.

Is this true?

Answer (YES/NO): NO